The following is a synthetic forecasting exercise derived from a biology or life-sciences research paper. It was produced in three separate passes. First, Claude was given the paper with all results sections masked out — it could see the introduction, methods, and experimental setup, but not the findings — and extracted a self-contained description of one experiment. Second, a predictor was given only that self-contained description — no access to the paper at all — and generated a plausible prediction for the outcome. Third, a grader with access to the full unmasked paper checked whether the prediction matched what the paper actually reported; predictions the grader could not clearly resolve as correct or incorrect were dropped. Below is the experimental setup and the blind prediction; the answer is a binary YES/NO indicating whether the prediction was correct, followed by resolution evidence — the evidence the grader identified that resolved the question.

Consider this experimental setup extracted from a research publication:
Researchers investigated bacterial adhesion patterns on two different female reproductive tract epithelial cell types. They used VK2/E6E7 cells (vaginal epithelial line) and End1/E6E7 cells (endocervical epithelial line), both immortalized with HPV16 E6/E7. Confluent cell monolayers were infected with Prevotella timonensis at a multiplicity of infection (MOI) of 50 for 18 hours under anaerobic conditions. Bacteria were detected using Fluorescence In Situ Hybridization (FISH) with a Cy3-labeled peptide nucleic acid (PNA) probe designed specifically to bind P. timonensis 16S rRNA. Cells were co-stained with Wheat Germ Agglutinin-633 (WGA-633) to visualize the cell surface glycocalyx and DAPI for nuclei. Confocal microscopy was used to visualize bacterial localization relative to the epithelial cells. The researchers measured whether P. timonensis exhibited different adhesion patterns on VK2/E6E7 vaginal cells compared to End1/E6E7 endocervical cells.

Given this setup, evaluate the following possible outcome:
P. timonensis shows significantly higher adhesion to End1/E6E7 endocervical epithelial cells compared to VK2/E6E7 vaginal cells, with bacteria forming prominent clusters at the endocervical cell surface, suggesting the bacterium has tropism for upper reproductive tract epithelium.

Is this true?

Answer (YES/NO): NO